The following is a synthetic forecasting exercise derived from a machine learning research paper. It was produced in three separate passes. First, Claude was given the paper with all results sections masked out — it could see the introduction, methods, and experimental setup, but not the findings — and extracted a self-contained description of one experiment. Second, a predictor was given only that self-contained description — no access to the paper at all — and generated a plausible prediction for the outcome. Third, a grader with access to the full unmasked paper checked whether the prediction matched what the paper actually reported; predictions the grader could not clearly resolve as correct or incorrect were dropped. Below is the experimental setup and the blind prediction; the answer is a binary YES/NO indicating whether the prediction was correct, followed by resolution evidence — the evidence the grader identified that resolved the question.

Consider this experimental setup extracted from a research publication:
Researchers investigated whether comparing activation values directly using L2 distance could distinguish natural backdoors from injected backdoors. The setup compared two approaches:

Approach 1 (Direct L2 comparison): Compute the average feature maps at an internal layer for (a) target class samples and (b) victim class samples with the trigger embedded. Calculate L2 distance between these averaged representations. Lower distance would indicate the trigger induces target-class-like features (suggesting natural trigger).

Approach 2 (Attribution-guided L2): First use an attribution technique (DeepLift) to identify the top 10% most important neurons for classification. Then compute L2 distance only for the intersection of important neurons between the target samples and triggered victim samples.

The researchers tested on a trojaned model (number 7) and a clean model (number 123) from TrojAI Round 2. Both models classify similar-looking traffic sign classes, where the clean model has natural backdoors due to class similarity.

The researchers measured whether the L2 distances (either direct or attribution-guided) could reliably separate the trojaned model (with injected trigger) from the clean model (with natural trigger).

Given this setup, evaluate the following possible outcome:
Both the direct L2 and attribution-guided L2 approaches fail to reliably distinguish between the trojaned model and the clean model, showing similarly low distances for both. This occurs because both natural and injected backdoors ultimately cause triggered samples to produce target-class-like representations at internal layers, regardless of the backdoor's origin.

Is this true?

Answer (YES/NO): NO